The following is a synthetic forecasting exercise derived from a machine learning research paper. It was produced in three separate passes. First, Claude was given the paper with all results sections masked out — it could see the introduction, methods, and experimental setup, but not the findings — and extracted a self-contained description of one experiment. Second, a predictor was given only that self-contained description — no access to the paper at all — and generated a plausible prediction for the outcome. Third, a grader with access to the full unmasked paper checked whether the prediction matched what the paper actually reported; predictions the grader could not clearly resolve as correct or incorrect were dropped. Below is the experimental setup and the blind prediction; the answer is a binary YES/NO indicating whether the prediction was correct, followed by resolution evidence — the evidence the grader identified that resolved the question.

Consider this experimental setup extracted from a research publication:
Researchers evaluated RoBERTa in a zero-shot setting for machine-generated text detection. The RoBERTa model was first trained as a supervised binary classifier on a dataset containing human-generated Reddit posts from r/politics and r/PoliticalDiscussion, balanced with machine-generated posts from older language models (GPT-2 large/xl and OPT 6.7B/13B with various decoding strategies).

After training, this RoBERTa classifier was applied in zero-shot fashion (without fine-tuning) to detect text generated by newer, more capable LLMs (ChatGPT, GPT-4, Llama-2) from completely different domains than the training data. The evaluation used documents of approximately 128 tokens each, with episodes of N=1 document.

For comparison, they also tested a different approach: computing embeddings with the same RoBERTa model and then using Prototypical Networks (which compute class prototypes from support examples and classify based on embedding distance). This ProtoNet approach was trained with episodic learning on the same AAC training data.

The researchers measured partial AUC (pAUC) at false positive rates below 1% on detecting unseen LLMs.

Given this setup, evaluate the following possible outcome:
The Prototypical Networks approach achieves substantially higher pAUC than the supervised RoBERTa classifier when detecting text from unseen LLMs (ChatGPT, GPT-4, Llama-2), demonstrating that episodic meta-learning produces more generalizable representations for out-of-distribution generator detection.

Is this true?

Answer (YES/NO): NO